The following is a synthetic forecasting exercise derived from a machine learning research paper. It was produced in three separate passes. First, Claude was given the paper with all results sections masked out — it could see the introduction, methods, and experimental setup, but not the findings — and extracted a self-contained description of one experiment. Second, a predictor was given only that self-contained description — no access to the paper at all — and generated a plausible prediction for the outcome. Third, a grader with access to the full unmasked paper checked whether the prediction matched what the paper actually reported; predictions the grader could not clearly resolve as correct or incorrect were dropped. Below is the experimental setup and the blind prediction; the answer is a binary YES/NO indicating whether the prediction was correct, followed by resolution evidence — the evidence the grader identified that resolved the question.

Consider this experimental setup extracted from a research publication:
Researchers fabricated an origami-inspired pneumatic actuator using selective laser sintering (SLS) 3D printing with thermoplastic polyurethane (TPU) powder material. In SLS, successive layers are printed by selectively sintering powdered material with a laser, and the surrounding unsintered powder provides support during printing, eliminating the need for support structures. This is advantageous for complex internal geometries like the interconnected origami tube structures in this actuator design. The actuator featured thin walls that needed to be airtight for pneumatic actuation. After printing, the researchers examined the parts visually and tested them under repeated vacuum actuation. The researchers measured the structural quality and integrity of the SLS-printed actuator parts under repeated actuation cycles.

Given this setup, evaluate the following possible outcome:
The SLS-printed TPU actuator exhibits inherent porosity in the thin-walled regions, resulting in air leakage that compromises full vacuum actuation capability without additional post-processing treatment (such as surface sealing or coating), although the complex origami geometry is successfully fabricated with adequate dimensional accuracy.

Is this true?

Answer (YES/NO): NO